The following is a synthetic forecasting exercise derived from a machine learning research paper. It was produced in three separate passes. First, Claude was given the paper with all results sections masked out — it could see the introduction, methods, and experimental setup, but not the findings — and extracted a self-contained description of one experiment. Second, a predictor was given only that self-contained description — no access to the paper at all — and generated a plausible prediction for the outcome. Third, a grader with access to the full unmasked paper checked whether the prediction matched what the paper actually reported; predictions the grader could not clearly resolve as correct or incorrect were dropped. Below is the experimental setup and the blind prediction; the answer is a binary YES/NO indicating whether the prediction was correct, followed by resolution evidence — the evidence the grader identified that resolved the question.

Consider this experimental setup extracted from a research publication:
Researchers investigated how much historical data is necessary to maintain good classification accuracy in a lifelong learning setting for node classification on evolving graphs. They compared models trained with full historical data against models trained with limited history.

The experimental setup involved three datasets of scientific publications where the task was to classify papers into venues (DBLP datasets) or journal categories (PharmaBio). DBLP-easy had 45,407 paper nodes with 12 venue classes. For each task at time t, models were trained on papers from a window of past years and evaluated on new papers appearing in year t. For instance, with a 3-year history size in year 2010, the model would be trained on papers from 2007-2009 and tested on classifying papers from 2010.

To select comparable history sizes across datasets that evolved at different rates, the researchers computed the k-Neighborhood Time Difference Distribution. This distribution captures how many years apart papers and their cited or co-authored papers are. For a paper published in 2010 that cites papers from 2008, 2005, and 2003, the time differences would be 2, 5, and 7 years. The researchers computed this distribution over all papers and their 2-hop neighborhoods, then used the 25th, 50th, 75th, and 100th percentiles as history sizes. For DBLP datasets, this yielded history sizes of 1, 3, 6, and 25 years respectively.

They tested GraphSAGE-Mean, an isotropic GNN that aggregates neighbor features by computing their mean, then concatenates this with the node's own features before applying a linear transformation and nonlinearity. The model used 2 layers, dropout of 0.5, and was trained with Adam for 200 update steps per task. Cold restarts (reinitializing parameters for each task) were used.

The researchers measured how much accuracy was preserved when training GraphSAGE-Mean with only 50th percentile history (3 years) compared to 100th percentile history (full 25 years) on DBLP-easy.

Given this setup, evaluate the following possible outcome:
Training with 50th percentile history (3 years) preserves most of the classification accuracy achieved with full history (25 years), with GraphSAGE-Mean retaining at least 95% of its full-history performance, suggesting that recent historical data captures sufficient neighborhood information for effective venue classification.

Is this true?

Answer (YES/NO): YES